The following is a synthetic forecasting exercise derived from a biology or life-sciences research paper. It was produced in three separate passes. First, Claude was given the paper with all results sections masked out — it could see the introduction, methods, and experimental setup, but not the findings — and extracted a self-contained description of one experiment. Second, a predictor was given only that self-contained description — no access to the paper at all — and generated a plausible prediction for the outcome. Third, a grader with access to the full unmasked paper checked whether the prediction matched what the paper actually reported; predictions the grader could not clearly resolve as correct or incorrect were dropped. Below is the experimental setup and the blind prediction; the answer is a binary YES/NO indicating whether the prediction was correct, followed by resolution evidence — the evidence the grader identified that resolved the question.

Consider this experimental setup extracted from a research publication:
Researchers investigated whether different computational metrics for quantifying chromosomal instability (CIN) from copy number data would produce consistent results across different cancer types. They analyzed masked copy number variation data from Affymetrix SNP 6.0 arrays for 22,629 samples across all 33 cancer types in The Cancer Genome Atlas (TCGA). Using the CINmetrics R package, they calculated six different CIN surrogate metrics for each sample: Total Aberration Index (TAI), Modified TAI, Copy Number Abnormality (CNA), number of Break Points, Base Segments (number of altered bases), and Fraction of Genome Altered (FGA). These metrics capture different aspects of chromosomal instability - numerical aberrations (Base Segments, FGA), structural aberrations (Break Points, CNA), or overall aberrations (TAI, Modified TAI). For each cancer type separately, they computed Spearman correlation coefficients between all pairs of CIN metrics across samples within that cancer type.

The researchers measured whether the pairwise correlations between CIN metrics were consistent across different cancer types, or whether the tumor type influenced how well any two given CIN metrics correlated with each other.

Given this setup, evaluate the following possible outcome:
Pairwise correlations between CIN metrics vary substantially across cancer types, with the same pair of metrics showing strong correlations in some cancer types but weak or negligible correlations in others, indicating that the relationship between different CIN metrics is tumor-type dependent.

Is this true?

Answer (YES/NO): YES